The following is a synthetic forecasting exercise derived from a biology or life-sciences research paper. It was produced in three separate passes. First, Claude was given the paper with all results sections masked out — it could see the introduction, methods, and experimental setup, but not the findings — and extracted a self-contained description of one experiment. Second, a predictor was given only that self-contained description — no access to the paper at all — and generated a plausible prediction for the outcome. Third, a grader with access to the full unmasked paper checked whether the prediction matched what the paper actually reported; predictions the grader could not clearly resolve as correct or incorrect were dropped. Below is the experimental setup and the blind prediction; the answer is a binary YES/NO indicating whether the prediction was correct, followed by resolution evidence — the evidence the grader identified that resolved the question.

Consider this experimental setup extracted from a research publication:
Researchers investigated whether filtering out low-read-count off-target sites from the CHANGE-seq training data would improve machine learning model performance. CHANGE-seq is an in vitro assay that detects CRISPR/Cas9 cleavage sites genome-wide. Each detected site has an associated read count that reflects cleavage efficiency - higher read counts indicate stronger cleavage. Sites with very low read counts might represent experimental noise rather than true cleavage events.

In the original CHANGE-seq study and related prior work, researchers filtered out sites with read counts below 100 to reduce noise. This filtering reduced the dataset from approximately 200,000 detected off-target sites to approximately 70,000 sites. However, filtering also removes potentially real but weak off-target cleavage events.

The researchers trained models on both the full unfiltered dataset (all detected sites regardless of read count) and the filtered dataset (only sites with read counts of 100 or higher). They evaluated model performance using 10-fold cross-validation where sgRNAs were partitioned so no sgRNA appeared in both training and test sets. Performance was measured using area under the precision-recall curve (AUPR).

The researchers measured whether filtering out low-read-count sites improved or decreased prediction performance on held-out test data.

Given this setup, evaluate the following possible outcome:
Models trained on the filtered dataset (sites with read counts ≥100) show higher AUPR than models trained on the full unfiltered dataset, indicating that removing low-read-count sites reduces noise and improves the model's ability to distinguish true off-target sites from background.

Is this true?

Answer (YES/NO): NO